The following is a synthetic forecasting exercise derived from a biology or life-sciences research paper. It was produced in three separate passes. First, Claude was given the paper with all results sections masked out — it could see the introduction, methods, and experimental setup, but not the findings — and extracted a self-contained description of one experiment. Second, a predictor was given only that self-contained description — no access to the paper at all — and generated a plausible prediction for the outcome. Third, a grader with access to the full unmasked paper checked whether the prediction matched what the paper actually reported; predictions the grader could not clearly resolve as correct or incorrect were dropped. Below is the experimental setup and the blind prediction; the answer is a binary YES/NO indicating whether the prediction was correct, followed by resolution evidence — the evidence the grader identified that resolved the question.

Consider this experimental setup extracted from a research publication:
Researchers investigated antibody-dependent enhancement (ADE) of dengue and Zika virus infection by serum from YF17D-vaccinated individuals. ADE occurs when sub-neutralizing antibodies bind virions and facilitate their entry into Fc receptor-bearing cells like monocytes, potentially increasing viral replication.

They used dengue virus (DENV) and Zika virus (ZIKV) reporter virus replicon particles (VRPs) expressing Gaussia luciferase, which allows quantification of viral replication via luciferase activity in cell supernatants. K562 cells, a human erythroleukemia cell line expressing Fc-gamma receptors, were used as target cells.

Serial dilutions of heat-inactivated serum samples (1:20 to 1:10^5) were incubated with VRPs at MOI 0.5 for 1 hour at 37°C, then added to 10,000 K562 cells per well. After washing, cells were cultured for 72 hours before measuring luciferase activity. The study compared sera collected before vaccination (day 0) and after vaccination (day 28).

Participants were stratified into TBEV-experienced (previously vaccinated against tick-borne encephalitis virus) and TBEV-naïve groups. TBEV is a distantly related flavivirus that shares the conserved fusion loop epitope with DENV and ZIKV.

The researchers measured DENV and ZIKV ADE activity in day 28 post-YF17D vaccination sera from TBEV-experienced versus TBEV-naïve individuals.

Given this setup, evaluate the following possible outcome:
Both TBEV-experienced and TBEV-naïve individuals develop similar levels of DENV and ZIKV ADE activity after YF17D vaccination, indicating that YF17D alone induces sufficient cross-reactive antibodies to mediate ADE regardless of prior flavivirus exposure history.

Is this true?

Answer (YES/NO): NO